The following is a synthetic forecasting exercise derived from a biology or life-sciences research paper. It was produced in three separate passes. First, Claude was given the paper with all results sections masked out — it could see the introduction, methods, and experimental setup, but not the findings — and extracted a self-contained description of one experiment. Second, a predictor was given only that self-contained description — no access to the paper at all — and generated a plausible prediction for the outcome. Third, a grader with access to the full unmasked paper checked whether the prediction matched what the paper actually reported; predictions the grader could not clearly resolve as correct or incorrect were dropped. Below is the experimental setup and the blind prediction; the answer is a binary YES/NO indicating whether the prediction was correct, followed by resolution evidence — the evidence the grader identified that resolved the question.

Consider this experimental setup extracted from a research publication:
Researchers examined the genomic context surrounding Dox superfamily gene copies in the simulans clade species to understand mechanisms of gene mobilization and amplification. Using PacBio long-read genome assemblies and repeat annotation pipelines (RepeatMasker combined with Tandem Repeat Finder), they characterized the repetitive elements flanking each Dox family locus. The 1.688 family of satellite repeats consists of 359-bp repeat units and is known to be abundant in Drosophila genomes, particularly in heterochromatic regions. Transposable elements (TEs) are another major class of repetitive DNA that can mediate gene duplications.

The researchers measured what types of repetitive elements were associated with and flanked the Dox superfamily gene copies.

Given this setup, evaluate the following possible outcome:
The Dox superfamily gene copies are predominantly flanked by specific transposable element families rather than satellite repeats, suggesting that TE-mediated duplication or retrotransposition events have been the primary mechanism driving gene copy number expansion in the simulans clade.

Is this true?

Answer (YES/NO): NO